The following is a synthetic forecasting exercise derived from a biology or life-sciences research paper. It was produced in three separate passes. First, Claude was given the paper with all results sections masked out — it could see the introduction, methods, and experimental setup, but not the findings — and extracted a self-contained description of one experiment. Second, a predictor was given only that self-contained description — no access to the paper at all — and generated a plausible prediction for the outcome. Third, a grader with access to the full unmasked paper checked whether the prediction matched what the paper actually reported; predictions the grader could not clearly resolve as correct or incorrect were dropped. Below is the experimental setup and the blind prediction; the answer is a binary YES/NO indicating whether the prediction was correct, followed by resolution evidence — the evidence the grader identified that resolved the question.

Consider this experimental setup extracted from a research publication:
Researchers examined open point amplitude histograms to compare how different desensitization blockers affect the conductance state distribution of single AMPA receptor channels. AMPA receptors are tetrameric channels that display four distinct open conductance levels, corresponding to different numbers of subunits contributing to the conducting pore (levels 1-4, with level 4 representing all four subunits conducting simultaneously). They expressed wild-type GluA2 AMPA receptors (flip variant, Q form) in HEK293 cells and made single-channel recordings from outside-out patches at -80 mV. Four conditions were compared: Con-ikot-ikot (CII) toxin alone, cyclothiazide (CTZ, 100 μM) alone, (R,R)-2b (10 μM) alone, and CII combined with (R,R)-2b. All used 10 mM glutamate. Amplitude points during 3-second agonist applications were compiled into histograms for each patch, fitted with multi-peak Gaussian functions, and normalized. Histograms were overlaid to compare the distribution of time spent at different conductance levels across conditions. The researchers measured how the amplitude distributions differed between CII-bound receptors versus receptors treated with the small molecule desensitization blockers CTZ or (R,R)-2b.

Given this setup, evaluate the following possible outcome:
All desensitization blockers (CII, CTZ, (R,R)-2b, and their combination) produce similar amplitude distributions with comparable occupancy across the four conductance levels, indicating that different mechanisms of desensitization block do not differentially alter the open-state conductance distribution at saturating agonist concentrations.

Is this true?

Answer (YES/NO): NO